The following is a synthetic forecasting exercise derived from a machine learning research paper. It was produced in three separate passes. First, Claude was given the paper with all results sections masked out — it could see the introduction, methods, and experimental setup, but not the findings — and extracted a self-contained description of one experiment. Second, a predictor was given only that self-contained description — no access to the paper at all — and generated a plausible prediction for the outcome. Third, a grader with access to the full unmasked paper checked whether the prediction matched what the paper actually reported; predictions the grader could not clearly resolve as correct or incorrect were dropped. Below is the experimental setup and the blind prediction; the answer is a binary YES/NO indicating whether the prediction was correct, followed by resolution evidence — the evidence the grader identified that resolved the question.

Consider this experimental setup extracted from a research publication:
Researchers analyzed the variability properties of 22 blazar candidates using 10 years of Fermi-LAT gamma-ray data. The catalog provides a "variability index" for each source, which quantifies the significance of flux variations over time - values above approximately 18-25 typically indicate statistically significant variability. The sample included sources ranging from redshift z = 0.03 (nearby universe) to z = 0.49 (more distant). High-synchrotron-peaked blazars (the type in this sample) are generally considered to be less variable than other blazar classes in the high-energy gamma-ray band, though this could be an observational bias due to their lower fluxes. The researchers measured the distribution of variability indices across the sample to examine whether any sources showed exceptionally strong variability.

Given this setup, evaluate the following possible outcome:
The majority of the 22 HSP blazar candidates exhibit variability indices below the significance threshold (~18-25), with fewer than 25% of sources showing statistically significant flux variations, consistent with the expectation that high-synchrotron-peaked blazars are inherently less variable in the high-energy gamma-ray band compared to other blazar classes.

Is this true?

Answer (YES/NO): YES